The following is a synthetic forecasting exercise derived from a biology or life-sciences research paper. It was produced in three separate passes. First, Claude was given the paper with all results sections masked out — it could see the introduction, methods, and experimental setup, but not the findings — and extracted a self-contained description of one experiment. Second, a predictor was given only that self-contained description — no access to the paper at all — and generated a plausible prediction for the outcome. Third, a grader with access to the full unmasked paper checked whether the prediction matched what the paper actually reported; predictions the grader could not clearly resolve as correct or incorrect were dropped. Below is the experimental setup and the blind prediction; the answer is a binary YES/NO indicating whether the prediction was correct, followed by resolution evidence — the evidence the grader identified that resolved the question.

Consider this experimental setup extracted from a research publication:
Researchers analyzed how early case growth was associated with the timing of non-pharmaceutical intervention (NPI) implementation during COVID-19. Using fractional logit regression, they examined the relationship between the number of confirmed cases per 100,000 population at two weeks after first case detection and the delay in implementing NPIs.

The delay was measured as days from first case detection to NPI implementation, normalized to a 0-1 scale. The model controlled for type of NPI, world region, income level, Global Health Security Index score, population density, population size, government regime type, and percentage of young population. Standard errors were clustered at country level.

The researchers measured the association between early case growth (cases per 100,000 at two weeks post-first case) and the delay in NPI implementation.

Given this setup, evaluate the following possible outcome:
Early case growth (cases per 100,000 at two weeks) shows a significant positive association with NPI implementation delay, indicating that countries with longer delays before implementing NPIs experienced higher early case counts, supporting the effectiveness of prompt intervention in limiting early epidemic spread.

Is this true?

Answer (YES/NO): NO